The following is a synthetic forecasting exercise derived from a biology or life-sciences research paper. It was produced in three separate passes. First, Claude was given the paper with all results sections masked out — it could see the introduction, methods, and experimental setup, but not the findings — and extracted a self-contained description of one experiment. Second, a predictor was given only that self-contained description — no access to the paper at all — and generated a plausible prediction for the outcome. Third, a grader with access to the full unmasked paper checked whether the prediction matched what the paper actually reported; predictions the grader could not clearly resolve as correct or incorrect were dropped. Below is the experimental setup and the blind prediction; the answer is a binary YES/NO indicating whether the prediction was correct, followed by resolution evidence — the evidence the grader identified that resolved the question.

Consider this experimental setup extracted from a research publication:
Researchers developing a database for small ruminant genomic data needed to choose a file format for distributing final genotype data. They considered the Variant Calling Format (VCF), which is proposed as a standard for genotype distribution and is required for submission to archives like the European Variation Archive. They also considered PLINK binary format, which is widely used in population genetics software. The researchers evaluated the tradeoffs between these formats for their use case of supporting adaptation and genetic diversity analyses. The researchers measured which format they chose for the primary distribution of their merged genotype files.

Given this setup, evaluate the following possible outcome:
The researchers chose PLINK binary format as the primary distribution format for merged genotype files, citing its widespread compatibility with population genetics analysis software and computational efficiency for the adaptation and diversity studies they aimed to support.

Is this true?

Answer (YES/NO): YES